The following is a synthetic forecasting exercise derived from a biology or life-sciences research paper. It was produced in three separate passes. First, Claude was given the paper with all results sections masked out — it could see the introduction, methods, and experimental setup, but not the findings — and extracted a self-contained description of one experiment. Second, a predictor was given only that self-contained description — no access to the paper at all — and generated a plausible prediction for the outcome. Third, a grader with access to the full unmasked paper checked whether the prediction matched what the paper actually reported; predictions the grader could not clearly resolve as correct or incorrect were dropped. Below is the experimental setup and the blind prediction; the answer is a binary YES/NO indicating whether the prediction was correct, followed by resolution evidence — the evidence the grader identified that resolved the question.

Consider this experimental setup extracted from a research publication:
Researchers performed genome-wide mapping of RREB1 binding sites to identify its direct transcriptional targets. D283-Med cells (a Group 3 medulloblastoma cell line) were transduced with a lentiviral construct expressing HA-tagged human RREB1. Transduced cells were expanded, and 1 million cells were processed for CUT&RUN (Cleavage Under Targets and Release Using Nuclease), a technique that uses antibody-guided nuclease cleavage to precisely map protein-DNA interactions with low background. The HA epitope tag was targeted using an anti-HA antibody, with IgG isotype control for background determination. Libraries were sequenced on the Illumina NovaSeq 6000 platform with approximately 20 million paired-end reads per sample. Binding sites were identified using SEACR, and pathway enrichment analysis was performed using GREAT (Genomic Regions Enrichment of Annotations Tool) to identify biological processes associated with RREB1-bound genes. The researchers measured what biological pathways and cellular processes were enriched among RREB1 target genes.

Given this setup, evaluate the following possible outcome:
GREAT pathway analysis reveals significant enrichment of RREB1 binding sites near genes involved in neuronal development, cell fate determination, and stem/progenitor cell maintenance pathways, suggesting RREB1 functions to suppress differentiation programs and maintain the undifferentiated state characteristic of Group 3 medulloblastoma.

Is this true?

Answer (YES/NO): NO